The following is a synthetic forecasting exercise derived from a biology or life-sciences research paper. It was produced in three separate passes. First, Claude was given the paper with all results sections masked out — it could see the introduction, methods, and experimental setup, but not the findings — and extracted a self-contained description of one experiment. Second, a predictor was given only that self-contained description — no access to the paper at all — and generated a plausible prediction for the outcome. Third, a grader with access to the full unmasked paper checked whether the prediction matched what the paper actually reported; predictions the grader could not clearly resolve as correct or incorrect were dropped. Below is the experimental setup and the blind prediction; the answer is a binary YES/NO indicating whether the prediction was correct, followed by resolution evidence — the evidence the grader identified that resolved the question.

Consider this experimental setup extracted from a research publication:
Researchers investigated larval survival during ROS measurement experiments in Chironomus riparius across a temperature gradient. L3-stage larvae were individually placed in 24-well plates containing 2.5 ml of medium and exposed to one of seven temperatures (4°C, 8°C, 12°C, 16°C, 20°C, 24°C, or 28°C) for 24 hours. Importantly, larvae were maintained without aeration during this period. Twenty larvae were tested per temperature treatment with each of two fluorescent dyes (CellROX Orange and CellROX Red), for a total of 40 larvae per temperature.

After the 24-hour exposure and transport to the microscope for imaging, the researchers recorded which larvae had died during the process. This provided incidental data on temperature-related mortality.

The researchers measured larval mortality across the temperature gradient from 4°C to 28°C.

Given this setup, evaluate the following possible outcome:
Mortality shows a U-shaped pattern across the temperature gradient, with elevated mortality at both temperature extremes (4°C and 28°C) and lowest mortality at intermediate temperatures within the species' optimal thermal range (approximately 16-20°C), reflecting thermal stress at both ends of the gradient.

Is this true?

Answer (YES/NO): NO